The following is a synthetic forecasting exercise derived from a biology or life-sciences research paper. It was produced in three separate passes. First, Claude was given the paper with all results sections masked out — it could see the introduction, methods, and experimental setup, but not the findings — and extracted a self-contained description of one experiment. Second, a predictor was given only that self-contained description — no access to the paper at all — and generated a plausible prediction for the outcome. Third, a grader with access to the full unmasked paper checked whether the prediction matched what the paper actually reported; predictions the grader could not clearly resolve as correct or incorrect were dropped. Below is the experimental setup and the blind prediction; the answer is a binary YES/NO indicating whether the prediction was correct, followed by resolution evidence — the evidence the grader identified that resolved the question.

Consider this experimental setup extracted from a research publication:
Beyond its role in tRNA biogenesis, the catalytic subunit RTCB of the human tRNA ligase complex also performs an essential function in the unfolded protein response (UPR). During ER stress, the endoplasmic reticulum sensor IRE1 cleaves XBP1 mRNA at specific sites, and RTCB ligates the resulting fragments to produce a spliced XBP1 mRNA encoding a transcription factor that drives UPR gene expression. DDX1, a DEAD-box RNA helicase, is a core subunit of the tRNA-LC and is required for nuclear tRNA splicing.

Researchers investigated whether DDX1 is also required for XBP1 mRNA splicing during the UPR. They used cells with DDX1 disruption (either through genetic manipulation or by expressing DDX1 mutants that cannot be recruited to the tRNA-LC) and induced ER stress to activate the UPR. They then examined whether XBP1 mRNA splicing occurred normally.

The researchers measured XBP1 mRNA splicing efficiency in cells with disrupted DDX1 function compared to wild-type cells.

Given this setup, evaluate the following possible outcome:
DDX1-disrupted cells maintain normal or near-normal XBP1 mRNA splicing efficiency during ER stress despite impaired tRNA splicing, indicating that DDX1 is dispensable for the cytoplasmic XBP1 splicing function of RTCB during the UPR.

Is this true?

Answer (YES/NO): YES